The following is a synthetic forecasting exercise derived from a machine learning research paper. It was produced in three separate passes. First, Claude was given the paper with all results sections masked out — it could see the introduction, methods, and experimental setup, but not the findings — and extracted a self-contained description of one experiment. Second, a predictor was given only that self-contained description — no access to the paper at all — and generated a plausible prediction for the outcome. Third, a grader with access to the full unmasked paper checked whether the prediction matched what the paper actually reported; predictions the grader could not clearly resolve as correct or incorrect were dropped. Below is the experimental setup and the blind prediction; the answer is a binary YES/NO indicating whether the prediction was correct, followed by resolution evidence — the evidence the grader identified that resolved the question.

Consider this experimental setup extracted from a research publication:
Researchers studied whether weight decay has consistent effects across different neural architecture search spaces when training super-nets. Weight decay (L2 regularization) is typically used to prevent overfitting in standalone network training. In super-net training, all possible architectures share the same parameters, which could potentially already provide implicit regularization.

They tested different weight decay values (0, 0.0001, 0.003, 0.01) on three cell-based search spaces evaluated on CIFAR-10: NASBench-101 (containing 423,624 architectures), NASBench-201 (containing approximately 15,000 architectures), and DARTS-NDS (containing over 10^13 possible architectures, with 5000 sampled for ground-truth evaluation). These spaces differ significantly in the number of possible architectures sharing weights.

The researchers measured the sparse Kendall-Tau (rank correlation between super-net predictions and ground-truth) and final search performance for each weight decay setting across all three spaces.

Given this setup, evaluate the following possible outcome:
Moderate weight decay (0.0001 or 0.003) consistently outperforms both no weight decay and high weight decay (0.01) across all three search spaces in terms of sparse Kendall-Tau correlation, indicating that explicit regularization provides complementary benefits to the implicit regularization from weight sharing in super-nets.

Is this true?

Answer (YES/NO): NO